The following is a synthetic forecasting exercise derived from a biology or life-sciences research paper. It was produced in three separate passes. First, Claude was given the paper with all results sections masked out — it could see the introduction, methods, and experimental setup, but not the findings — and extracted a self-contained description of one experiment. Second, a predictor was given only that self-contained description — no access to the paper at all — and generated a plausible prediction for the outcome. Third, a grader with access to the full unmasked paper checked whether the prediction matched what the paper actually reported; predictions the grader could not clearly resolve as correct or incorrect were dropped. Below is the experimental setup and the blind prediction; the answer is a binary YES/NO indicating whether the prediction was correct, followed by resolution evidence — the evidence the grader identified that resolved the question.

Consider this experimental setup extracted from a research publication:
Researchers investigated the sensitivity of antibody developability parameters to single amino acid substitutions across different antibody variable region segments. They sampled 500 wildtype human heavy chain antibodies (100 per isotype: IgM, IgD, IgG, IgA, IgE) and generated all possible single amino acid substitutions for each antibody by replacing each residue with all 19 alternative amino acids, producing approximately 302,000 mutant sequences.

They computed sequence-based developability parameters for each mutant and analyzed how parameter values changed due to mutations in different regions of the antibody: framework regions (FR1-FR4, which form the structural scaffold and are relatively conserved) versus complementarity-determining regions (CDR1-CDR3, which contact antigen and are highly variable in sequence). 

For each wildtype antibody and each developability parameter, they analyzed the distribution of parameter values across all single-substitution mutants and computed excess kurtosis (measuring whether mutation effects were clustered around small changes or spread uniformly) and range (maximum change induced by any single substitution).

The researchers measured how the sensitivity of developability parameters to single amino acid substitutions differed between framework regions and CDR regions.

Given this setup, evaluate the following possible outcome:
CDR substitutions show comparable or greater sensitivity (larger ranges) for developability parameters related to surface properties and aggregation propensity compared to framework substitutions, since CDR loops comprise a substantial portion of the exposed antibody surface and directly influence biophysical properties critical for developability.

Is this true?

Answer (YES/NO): NO